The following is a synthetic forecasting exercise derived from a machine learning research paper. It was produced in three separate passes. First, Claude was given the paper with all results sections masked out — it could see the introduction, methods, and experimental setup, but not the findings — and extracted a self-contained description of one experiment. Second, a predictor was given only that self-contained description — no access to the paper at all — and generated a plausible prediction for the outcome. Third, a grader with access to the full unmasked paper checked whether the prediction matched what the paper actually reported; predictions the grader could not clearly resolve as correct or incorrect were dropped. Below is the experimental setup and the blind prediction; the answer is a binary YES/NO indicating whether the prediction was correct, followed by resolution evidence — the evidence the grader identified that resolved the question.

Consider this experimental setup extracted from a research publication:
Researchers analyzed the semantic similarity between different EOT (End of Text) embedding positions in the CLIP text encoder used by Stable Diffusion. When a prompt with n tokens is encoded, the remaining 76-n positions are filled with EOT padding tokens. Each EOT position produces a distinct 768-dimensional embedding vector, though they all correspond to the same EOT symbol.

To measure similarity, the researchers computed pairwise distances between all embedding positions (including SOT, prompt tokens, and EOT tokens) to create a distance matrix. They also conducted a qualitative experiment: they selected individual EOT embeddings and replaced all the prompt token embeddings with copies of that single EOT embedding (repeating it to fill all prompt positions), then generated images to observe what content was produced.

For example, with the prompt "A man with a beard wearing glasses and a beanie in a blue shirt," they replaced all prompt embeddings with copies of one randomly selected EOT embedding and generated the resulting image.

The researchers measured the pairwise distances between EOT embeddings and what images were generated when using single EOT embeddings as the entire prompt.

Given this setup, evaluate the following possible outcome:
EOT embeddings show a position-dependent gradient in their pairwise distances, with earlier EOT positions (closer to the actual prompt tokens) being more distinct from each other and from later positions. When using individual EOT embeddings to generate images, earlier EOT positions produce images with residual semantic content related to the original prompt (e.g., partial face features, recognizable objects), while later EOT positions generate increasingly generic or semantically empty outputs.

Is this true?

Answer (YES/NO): NO